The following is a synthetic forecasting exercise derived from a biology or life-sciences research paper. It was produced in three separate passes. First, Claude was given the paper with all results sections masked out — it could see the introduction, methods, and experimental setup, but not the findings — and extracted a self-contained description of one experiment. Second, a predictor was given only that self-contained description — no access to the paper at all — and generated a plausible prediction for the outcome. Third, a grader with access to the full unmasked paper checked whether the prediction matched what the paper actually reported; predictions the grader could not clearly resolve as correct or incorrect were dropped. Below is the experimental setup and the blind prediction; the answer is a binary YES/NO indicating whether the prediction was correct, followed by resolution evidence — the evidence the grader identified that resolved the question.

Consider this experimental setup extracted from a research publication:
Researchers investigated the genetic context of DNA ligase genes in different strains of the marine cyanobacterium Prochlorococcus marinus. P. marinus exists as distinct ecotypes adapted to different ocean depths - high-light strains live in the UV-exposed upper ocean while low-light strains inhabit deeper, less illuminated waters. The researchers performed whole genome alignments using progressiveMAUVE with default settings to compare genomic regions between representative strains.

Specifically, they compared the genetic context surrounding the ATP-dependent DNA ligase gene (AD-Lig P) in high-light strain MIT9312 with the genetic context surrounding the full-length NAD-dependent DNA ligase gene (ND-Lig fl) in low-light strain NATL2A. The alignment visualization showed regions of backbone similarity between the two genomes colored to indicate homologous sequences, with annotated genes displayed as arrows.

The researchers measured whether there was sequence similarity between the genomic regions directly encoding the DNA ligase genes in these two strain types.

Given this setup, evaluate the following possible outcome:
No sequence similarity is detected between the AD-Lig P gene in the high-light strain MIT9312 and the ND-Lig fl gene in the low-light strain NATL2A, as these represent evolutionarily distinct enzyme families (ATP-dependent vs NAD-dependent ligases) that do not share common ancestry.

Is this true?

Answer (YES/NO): YES